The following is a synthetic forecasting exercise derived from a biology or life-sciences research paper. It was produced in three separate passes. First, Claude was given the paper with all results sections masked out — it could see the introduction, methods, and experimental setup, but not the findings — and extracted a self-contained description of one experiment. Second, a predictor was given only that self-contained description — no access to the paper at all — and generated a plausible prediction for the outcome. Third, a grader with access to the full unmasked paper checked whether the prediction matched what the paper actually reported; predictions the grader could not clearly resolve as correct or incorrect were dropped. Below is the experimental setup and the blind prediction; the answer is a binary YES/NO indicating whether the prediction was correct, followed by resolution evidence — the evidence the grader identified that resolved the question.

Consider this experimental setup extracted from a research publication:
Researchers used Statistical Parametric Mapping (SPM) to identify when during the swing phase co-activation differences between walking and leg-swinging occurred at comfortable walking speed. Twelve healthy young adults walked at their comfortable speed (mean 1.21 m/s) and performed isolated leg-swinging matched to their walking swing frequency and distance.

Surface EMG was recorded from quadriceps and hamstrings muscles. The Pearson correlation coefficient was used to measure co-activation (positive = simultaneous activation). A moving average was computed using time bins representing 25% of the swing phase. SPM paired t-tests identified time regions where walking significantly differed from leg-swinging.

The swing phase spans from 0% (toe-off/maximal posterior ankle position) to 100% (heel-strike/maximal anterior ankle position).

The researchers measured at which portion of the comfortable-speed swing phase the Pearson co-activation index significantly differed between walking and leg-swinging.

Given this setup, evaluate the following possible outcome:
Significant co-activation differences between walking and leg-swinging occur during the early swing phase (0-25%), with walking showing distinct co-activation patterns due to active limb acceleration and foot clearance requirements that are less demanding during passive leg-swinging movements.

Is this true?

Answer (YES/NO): NO